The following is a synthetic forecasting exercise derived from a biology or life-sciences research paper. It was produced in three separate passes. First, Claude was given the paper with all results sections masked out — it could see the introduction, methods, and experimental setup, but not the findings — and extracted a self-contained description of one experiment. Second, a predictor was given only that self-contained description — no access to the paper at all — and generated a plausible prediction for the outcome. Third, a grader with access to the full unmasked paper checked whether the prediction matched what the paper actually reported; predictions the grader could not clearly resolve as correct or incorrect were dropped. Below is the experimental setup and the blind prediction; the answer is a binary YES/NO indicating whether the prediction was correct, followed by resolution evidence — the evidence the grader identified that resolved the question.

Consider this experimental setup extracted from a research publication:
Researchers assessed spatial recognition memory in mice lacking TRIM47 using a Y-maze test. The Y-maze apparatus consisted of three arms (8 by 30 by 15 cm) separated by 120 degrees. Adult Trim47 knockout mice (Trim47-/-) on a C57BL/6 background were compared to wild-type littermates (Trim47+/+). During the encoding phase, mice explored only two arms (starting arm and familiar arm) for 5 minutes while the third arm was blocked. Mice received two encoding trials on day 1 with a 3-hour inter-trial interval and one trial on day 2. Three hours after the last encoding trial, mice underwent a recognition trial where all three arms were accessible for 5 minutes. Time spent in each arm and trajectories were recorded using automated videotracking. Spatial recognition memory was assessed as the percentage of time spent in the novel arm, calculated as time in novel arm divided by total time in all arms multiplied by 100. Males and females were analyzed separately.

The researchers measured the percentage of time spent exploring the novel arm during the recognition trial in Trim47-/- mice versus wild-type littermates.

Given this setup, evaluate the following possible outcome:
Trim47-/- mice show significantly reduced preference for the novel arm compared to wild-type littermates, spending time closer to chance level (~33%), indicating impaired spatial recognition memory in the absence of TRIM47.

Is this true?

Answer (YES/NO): YES